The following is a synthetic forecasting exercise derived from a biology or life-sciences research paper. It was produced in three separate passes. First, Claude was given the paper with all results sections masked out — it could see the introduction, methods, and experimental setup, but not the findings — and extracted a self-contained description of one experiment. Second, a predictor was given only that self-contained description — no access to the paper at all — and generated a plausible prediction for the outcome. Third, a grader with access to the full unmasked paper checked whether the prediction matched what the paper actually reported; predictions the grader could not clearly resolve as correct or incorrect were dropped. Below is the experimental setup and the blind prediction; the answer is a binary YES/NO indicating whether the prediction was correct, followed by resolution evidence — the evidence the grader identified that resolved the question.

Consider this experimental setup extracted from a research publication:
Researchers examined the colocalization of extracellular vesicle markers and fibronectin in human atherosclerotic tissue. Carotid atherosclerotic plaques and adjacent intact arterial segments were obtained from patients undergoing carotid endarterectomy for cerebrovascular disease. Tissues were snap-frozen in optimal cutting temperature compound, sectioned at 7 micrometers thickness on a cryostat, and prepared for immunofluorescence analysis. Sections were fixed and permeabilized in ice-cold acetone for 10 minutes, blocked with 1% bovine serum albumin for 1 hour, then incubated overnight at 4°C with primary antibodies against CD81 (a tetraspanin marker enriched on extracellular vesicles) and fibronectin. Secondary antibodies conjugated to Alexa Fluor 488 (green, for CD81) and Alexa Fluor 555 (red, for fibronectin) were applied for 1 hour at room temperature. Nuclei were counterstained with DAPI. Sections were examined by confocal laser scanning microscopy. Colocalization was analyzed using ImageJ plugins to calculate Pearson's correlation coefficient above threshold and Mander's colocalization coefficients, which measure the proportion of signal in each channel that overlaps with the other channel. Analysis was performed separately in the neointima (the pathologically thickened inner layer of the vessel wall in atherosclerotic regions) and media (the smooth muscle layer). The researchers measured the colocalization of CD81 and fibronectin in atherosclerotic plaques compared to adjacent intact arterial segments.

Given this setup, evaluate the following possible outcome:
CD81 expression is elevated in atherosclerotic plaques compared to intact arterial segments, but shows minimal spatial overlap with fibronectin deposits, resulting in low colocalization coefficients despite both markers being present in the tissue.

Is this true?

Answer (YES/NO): NO